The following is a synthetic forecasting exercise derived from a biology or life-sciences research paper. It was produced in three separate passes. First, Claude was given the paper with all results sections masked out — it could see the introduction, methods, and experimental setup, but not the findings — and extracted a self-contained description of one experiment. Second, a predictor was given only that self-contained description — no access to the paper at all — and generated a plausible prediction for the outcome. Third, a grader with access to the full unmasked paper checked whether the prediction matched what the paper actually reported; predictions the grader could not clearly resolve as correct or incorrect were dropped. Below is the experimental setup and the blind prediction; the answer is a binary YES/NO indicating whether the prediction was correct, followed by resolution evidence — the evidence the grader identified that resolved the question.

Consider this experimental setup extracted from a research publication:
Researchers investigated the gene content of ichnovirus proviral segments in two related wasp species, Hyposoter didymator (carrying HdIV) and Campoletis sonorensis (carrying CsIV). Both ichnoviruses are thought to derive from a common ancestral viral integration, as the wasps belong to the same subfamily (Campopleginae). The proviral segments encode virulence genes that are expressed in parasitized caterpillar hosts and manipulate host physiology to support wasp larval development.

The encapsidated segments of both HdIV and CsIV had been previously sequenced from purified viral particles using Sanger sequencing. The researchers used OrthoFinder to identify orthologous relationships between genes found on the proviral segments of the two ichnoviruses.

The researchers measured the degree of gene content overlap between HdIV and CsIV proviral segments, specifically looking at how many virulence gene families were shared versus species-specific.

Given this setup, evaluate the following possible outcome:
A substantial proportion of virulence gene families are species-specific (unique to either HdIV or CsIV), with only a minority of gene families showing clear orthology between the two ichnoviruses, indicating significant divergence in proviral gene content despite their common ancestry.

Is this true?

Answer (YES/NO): NO